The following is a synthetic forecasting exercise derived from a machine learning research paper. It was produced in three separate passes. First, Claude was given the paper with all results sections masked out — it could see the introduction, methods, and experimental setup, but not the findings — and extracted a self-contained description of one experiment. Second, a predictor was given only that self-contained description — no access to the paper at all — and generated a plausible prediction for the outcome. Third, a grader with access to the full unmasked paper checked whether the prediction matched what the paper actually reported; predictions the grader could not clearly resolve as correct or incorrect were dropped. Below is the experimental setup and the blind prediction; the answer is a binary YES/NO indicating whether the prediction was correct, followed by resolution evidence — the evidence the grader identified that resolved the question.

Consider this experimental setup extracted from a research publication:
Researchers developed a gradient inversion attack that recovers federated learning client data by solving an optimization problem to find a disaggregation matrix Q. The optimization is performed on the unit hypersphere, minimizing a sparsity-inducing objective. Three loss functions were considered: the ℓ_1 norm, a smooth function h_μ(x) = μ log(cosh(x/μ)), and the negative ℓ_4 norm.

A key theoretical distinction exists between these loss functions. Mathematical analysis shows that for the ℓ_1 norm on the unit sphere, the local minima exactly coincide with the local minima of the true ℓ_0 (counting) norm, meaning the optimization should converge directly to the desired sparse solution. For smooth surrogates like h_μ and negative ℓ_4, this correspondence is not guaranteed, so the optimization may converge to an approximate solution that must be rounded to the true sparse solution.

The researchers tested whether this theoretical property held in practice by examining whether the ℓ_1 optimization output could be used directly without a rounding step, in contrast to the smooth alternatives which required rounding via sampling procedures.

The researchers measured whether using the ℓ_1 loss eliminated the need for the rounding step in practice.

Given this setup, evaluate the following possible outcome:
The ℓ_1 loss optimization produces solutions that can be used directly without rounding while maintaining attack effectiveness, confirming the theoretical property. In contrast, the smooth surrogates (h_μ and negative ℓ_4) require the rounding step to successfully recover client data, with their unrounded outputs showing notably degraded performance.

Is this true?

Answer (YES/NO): YES